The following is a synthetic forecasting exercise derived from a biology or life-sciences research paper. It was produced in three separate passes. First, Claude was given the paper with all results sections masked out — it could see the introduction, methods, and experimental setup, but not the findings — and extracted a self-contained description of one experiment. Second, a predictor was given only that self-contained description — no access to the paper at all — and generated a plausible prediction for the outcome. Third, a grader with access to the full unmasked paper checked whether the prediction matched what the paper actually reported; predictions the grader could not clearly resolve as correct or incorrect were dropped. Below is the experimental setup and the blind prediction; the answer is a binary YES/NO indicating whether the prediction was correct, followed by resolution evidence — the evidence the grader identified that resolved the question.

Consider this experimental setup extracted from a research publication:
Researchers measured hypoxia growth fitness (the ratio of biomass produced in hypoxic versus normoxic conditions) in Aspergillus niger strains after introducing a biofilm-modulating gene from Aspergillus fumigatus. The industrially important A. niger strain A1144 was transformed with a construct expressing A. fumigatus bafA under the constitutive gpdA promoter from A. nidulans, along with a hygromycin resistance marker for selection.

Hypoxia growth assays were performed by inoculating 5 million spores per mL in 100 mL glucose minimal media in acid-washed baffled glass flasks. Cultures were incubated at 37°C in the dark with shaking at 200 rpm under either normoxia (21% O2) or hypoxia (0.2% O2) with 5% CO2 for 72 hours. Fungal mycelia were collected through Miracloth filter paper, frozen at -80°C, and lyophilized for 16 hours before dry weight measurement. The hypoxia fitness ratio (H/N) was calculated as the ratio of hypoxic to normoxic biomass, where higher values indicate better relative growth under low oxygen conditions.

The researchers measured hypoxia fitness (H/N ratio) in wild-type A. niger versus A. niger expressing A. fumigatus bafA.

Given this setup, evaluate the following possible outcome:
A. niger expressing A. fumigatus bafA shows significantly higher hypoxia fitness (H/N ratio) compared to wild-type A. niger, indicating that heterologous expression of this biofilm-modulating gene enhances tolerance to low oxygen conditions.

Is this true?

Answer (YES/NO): YES